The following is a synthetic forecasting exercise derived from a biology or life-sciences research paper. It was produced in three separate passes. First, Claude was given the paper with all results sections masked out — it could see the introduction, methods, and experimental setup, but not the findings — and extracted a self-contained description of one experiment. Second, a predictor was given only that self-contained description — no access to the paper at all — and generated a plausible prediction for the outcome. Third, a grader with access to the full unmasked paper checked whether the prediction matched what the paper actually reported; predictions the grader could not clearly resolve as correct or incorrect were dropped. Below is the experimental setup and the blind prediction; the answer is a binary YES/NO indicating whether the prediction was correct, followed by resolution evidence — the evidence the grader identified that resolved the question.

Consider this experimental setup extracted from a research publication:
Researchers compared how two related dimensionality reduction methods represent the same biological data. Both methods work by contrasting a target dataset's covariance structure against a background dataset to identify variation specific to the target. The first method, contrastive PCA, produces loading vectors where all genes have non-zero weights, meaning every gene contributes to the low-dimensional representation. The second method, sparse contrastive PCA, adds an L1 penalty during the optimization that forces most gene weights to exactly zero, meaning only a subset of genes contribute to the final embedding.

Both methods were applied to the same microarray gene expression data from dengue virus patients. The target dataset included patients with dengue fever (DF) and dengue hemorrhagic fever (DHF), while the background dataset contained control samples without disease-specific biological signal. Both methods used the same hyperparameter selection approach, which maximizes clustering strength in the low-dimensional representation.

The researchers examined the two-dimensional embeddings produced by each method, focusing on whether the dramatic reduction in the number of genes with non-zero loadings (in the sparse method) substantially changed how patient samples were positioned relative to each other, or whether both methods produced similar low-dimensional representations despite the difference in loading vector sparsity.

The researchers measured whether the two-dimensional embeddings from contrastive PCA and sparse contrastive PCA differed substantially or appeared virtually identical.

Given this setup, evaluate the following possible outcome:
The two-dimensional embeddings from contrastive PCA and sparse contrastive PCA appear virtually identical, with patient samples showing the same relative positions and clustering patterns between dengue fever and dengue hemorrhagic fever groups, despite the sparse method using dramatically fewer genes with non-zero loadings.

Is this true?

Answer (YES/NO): YES